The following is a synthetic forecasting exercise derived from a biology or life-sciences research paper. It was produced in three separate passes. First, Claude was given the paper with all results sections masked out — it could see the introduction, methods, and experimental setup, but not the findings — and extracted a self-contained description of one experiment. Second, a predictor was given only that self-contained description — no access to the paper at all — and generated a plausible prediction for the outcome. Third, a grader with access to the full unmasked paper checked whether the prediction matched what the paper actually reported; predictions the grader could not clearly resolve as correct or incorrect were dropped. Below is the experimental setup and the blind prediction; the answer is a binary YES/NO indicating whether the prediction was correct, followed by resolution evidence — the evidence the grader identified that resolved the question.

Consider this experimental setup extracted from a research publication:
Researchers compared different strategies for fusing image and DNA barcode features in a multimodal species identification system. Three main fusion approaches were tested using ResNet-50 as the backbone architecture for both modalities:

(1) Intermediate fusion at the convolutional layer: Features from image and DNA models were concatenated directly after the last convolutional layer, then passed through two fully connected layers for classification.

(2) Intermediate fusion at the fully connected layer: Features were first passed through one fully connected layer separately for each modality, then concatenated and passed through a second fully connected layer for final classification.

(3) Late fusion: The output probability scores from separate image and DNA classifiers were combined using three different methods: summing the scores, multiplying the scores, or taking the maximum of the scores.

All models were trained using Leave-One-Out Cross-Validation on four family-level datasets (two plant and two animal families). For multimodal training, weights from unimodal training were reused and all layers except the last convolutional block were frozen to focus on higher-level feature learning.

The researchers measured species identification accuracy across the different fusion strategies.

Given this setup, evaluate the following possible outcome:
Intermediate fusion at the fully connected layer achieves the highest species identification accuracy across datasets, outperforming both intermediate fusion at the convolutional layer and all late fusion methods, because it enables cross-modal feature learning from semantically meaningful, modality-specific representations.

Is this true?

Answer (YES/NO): NO